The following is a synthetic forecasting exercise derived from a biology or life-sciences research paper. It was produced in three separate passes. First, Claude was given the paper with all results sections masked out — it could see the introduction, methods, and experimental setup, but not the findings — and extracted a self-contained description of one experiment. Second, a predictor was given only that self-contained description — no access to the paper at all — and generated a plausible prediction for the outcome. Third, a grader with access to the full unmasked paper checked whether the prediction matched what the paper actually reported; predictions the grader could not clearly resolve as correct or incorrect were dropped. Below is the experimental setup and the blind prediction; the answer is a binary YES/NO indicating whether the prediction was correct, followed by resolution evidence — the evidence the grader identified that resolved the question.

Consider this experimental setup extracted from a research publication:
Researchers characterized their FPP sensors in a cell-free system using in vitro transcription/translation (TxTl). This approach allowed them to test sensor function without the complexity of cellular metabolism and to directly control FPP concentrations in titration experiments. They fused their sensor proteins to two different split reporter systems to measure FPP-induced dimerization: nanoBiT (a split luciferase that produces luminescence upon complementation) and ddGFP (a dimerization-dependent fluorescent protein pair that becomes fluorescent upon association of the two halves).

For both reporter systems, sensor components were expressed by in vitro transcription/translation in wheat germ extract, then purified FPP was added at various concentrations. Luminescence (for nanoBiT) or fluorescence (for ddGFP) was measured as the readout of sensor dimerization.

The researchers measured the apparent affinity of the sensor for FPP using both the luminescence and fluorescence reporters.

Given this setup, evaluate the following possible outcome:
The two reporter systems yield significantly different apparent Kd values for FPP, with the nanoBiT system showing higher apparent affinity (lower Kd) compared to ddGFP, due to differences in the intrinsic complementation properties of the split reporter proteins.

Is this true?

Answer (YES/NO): NO